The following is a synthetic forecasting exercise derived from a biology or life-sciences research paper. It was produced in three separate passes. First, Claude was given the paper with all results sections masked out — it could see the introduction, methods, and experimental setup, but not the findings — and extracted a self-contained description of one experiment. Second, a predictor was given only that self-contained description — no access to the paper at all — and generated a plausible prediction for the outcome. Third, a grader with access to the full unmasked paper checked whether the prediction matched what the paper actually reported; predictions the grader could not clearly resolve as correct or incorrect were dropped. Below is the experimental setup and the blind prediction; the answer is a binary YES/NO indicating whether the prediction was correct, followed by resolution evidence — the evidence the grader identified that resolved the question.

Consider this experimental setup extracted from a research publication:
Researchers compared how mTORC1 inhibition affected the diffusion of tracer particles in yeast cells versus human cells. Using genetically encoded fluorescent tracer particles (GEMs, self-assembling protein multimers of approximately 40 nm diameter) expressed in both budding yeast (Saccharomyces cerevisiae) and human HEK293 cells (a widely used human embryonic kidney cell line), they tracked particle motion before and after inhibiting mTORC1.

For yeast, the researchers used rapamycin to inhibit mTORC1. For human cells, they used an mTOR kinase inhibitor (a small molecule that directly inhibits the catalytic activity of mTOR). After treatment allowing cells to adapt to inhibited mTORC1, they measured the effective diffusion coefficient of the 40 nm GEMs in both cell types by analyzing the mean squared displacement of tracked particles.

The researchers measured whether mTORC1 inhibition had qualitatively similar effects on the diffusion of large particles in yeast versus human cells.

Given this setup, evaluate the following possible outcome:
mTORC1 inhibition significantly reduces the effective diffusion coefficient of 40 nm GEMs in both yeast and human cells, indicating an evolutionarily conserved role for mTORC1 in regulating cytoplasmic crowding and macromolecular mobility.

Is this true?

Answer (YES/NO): NO